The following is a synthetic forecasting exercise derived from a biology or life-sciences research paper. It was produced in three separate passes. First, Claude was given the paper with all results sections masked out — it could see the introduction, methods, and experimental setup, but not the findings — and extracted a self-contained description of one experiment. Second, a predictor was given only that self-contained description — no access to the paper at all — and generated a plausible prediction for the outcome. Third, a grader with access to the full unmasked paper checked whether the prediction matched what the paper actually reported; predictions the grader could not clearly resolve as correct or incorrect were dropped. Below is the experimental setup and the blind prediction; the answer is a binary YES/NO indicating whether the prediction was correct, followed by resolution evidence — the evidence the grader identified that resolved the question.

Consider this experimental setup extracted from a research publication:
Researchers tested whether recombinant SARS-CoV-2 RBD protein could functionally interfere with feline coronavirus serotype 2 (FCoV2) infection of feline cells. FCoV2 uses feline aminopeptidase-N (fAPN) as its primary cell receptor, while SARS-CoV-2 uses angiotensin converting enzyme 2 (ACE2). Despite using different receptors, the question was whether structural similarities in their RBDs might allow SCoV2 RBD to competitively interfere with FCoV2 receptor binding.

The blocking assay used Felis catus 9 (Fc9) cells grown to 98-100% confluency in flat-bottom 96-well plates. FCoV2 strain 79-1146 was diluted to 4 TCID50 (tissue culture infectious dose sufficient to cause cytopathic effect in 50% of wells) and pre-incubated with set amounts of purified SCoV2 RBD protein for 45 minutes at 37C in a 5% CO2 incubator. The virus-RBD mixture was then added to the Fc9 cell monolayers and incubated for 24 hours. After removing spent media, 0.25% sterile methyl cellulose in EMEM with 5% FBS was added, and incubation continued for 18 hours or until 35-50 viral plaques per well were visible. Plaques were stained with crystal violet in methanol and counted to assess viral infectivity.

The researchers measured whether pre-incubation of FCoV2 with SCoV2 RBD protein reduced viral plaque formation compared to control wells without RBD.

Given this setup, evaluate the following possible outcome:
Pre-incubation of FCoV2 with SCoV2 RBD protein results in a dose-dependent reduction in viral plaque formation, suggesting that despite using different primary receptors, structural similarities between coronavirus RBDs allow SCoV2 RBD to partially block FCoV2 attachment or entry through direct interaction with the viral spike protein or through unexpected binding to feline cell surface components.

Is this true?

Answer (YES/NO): YES